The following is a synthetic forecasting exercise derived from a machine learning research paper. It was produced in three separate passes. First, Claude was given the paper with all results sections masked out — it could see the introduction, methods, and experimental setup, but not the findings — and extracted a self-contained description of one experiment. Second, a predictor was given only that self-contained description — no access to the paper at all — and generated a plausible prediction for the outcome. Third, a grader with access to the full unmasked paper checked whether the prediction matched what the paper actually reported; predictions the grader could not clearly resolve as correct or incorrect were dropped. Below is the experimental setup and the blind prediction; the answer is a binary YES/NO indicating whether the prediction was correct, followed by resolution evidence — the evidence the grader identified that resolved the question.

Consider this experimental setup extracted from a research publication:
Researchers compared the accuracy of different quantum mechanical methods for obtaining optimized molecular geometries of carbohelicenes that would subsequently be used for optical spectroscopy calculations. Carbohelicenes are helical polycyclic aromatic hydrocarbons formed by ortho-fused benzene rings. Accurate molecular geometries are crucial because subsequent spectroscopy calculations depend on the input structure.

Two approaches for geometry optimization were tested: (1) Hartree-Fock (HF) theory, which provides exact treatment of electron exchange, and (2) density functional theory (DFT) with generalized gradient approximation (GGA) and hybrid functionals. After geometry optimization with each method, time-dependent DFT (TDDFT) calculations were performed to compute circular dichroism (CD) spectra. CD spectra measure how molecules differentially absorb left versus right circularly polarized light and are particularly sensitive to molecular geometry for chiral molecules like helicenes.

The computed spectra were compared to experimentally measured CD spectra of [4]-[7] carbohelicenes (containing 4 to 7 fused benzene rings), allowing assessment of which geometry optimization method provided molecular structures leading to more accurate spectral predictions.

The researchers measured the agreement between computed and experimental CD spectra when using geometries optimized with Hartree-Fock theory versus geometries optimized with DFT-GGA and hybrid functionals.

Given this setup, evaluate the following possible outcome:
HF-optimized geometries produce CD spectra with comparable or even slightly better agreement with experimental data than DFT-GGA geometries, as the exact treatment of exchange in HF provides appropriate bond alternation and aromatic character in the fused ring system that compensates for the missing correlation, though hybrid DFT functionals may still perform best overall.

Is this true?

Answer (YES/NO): NO